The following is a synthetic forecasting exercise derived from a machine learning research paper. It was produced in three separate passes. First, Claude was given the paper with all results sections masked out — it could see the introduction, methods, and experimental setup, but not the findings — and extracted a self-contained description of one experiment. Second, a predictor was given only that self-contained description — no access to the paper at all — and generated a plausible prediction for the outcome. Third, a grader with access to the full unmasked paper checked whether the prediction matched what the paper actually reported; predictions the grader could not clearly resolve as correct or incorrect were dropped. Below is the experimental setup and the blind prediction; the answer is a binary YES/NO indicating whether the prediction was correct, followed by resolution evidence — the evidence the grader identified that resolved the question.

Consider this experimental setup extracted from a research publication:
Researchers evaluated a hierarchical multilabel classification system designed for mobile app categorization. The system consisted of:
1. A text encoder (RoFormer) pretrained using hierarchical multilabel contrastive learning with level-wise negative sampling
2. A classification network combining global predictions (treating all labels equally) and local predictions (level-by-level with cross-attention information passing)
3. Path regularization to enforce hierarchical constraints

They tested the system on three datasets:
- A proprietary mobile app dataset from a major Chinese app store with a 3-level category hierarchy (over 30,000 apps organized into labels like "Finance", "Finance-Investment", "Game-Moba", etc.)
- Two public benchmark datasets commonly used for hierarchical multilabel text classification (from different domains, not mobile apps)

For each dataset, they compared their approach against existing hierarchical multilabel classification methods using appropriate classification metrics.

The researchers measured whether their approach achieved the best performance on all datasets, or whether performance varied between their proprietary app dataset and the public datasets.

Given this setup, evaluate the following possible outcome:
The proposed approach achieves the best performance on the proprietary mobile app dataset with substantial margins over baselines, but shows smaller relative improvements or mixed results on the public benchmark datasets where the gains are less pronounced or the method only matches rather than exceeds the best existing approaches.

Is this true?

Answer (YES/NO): NO